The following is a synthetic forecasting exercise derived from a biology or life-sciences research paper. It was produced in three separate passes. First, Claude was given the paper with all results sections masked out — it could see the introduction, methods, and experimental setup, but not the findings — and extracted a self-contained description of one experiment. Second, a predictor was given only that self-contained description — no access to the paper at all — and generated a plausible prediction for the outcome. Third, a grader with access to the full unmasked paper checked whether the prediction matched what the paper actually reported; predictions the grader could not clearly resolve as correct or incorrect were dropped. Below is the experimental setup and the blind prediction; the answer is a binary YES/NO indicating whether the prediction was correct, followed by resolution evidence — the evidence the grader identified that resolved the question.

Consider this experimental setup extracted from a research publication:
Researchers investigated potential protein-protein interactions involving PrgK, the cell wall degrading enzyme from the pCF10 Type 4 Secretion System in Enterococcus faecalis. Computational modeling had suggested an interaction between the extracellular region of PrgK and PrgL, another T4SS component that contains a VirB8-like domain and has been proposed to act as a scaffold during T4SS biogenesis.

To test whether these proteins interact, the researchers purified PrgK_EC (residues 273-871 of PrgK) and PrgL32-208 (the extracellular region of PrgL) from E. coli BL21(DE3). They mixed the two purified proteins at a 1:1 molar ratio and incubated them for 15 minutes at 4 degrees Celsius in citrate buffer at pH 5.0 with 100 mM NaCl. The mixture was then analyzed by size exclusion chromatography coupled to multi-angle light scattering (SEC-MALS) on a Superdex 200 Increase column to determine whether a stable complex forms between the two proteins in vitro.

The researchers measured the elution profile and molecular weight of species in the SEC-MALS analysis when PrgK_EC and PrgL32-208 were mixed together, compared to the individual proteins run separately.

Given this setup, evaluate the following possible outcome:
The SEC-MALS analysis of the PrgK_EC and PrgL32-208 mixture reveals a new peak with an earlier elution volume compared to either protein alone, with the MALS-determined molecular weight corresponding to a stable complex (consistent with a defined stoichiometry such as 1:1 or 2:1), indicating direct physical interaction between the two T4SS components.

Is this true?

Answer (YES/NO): YES